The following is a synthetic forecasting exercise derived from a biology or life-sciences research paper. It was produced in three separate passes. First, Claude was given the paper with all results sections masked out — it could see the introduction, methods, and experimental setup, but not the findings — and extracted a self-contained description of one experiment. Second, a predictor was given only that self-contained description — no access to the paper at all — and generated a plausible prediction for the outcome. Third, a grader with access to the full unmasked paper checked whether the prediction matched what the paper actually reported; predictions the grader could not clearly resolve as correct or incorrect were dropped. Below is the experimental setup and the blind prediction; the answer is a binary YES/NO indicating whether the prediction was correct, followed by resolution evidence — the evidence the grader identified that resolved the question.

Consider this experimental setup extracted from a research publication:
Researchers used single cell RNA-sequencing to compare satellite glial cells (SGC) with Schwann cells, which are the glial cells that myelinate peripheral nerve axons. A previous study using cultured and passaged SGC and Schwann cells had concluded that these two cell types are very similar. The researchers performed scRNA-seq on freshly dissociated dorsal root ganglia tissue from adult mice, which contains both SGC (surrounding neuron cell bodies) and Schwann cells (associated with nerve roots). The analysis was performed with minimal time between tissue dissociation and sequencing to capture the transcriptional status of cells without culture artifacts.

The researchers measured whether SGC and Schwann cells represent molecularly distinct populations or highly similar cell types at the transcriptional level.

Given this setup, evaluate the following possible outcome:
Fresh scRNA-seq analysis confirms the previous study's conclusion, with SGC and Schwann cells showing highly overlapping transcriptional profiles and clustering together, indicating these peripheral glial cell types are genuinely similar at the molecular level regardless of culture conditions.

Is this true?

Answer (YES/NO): NO